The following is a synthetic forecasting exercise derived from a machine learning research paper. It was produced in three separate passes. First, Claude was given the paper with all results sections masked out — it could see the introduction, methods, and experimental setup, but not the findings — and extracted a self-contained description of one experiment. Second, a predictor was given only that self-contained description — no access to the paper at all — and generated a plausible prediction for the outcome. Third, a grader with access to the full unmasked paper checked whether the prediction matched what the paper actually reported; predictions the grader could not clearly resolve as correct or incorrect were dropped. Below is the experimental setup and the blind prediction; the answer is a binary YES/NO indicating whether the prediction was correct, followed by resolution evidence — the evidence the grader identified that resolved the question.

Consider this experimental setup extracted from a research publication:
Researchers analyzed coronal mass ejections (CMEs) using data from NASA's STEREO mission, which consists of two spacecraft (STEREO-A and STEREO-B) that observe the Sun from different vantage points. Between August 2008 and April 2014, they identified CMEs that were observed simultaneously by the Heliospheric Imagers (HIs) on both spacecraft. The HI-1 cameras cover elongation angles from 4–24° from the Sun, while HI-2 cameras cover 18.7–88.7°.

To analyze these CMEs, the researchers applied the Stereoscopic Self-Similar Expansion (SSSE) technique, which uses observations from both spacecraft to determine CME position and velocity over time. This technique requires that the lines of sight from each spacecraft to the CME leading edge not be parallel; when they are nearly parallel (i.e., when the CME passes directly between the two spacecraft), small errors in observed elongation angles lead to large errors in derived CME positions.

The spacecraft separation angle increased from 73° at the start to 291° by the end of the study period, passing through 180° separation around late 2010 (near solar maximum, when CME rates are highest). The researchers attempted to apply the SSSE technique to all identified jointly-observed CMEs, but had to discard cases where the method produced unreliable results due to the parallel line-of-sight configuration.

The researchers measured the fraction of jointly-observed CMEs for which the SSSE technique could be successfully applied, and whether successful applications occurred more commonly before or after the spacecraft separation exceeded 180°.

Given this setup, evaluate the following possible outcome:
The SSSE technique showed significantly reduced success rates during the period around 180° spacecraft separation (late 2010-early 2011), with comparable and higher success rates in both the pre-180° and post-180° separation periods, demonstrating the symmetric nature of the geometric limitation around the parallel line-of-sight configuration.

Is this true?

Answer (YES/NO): NO